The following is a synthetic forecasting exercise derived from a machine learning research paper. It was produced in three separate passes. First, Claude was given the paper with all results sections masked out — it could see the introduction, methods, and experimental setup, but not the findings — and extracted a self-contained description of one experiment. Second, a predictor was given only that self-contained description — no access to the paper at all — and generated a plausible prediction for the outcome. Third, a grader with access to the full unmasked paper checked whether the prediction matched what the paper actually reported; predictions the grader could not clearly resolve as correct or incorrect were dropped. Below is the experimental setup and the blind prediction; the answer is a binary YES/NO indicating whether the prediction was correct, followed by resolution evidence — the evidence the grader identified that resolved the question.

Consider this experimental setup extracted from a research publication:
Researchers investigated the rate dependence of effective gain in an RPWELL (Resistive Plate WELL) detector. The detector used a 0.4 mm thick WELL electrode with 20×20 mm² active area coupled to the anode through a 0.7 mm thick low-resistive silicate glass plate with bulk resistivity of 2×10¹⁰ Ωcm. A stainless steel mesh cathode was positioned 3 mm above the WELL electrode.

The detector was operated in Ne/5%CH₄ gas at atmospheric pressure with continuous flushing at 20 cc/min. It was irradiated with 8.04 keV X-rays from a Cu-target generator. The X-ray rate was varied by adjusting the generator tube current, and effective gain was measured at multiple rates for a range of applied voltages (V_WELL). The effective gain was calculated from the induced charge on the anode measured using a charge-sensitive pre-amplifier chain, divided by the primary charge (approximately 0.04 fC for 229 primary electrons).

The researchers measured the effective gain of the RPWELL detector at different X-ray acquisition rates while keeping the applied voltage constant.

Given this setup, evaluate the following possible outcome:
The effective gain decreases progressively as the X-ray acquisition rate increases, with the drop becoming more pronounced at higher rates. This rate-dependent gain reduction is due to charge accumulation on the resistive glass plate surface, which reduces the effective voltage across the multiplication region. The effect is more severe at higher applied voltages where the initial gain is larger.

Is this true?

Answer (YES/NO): NO